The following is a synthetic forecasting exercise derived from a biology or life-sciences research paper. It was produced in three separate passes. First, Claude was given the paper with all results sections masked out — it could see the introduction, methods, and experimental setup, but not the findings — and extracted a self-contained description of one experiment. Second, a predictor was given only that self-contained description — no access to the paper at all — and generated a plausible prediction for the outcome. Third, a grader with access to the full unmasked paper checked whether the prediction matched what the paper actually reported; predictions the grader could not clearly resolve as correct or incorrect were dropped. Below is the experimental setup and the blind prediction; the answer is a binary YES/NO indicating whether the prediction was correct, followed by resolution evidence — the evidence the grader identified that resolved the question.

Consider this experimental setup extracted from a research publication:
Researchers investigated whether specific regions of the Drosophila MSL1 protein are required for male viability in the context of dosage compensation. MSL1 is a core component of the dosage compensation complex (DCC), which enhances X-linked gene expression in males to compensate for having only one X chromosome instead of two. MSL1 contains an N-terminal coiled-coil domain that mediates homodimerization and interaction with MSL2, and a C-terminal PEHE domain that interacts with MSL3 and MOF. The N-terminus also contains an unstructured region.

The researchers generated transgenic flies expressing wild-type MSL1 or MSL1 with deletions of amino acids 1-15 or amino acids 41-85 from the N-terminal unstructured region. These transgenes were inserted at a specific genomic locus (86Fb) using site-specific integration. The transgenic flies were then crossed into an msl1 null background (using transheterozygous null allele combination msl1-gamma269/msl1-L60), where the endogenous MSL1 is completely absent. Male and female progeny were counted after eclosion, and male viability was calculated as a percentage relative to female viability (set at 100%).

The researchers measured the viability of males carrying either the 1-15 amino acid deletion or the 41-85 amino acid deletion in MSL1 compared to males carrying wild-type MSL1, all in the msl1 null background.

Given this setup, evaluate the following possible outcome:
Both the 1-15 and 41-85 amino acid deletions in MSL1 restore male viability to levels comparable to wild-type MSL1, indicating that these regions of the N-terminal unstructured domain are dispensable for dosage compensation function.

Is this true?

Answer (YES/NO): NO